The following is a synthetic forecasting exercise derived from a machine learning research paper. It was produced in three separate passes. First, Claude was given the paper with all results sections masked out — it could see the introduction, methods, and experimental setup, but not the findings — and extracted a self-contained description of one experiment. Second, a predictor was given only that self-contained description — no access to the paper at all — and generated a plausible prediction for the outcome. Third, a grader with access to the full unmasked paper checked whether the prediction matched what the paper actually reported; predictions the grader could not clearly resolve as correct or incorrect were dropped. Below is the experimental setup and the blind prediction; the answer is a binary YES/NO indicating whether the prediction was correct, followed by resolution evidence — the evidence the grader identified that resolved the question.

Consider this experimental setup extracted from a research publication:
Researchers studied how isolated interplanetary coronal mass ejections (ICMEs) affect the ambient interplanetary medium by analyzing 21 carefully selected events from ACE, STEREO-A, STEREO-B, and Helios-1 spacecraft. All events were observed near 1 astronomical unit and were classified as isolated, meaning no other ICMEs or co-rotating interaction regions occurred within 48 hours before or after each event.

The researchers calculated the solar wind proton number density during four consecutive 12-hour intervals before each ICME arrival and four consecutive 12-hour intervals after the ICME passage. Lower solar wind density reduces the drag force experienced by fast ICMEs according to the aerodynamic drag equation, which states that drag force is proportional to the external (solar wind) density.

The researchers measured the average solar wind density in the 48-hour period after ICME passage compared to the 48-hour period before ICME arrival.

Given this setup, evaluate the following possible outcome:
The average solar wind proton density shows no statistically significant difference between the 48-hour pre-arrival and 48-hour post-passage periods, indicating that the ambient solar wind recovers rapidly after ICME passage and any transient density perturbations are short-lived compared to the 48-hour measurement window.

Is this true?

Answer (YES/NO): NO